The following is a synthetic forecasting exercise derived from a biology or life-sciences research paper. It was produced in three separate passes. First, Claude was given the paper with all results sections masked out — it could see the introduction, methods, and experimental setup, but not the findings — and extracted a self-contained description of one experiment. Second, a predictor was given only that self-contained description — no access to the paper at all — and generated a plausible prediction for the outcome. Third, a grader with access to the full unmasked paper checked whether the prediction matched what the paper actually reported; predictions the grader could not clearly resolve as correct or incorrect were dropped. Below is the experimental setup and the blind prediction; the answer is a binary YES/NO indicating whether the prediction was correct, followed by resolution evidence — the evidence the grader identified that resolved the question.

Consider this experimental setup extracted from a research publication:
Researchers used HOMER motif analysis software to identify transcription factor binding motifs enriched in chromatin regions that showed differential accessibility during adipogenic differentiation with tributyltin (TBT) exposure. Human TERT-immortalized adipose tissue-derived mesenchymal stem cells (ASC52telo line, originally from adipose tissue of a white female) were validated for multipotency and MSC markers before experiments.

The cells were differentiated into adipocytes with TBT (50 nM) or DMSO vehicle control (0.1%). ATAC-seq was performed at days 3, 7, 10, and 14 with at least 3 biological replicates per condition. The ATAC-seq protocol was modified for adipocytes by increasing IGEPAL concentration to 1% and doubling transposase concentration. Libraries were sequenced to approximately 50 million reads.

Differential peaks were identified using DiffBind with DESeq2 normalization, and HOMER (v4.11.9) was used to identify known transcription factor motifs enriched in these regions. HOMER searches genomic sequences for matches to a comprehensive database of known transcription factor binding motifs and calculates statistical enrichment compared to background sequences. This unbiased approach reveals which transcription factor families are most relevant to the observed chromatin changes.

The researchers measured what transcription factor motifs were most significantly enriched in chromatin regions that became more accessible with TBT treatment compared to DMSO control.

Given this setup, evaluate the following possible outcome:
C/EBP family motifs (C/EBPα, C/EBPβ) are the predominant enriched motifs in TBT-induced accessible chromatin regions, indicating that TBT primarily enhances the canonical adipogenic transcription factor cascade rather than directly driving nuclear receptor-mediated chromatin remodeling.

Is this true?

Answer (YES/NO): NO